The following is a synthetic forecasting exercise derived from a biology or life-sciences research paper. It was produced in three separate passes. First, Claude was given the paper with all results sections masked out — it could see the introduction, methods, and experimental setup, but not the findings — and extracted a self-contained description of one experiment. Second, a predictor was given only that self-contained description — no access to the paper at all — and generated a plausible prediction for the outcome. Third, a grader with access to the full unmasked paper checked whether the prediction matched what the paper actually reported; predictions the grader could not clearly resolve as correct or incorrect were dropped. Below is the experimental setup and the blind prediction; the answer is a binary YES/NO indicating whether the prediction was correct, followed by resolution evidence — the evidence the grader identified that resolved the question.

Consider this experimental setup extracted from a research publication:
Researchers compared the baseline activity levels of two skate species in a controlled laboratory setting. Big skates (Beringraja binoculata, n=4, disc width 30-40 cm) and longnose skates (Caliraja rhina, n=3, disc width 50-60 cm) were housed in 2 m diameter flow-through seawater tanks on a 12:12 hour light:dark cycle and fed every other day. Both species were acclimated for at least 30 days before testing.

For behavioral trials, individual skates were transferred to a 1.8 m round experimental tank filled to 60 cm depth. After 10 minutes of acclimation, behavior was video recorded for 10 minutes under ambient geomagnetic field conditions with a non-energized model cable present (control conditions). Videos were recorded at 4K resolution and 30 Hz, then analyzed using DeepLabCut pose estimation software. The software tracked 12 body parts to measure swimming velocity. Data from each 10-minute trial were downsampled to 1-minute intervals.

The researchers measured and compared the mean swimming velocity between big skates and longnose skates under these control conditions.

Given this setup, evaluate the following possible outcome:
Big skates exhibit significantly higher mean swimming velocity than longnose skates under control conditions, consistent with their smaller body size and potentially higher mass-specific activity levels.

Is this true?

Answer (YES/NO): NO